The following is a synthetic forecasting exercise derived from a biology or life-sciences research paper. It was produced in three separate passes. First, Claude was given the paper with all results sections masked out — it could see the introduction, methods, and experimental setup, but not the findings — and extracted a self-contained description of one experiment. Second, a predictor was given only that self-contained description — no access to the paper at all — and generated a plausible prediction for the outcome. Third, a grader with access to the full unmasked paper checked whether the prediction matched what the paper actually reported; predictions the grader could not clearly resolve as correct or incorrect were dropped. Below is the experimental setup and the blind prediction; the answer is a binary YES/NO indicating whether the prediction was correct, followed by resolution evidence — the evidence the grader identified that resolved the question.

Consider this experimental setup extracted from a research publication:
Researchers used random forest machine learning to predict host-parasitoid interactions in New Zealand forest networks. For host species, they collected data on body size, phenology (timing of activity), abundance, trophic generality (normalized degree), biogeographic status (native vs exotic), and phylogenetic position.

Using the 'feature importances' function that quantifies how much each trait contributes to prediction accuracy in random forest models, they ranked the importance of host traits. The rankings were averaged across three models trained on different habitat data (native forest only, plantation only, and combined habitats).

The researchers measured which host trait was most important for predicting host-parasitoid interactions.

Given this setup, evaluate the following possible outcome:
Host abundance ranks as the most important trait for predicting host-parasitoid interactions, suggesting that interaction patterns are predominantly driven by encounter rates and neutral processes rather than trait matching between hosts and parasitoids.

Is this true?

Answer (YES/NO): NO